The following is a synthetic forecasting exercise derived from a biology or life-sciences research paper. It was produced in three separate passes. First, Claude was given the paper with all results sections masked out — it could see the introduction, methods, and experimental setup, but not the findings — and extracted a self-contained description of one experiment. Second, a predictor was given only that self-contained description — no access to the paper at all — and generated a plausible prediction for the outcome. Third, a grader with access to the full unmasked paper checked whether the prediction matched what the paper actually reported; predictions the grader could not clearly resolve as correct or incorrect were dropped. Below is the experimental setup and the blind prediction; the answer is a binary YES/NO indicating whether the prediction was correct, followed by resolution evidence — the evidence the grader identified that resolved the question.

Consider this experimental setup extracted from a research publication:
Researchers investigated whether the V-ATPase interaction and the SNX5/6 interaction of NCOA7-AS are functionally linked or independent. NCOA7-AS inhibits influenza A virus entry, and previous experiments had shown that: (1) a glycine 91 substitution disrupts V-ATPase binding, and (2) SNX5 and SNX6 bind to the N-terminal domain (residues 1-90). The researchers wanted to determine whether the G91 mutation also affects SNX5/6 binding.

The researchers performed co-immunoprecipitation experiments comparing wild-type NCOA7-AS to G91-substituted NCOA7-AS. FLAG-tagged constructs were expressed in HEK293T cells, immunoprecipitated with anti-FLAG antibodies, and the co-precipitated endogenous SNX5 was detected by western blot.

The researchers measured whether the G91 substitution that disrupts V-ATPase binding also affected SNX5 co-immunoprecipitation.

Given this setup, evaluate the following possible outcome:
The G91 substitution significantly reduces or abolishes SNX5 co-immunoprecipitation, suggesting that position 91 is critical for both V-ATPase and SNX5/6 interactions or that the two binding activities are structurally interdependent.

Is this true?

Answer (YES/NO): NO